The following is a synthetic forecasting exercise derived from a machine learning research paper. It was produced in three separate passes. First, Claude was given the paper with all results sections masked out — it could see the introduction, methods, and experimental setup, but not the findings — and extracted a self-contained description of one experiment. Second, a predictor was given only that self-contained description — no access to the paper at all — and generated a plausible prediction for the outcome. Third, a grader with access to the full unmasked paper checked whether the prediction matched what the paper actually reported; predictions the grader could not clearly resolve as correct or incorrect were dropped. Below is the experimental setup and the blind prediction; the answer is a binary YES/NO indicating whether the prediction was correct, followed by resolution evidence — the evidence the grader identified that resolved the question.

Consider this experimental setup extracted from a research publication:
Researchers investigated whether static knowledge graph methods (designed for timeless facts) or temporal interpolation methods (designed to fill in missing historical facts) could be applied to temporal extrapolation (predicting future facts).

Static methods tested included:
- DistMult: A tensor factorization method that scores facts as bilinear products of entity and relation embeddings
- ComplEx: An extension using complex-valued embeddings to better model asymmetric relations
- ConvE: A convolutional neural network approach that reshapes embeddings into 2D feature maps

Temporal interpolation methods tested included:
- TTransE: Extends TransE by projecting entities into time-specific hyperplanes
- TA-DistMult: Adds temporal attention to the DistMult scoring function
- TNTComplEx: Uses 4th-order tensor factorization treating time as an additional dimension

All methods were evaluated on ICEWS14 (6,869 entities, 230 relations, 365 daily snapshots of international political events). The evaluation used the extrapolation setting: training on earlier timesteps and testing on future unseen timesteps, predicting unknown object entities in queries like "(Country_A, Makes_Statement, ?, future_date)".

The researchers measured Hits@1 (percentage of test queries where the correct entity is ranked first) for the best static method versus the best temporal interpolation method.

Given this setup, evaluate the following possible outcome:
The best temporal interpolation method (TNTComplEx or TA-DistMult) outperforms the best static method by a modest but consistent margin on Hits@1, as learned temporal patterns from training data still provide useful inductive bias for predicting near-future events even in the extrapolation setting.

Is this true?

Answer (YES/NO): NO